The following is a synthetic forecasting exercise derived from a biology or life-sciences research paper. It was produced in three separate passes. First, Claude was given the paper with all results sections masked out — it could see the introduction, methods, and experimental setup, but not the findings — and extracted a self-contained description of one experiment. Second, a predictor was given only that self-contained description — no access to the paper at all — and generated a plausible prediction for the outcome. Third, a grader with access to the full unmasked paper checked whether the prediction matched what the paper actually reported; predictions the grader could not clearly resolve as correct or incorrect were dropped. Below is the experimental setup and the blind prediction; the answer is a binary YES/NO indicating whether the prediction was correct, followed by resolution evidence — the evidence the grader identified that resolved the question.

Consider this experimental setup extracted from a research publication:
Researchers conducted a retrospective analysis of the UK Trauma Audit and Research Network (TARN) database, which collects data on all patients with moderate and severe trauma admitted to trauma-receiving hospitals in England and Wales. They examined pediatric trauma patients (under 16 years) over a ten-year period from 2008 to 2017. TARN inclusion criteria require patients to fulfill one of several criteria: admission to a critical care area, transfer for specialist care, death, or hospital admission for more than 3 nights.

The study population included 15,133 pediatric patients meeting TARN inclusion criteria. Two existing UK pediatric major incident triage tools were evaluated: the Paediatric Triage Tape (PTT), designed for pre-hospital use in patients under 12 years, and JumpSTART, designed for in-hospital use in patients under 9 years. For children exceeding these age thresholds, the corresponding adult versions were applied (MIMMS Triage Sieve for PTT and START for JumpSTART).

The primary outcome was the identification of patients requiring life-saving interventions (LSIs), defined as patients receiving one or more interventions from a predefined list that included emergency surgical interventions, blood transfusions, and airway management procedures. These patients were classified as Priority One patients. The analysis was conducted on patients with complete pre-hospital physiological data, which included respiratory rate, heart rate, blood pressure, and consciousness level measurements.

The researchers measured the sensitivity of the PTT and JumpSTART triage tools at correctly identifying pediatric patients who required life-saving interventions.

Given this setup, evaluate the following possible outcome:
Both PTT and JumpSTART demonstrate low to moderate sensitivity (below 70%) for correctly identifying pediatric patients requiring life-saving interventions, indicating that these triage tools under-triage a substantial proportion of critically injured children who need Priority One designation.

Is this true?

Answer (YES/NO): YES